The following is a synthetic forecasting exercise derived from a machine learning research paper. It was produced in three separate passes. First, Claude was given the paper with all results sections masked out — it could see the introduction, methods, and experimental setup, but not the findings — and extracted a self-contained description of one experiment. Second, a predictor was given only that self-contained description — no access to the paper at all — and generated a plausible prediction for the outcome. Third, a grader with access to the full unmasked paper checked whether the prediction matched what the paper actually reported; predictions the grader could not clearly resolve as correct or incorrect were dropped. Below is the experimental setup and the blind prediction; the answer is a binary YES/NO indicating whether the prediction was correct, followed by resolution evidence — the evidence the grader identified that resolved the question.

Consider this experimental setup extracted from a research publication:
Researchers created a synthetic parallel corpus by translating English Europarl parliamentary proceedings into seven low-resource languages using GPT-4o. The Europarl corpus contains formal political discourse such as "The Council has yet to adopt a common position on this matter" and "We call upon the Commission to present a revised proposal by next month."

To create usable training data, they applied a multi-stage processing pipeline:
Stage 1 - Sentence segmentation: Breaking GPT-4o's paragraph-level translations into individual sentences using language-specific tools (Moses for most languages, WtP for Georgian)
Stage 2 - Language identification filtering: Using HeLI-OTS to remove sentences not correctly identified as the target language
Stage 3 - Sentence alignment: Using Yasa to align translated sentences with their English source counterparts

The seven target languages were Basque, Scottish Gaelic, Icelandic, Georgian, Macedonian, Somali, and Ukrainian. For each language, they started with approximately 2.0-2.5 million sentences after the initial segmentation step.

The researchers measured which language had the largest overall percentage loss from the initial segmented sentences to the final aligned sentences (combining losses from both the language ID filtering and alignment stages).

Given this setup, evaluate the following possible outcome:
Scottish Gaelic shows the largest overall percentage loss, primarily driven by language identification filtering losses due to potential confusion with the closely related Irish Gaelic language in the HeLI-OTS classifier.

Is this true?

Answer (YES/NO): NO